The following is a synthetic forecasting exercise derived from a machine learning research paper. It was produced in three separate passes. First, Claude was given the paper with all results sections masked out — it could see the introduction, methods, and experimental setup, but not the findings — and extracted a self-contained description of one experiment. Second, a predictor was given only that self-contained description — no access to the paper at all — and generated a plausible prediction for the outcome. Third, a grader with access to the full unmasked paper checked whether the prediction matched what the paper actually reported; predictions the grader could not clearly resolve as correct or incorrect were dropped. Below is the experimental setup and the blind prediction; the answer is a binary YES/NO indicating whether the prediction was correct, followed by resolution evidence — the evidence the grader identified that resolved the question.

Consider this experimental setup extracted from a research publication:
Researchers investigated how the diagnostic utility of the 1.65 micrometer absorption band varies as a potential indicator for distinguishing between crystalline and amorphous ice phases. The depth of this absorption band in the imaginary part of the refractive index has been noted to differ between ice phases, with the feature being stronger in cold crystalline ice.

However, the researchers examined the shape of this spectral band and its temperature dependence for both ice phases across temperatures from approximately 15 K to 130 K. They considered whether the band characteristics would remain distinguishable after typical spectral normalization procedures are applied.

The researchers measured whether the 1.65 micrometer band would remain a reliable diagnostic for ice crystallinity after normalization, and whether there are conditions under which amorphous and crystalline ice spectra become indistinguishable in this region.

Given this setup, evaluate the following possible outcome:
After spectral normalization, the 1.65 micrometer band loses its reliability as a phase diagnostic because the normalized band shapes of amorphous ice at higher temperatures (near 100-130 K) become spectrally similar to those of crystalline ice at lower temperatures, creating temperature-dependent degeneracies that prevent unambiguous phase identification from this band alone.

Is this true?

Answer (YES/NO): NO